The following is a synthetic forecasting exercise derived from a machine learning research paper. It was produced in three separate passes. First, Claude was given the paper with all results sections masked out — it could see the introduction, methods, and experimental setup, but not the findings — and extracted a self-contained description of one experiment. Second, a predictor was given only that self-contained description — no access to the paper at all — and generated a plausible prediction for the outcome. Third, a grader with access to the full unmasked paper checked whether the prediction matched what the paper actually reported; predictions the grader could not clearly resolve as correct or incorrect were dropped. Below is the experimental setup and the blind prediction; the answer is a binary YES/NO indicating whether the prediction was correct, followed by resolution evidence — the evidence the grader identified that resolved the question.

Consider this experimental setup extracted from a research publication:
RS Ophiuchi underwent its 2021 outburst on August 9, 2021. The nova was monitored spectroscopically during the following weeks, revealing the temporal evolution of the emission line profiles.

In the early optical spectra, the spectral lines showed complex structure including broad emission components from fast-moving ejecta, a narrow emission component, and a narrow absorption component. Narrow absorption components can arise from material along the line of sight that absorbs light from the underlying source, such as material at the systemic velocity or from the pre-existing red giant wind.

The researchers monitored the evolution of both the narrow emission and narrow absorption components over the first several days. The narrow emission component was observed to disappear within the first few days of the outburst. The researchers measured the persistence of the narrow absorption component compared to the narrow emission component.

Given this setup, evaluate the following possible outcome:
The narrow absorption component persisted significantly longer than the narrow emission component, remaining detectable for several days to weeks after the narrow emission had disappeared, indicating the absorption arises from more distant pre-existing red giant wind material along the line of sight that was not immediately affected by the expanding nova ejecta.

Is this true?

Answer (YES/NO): YES